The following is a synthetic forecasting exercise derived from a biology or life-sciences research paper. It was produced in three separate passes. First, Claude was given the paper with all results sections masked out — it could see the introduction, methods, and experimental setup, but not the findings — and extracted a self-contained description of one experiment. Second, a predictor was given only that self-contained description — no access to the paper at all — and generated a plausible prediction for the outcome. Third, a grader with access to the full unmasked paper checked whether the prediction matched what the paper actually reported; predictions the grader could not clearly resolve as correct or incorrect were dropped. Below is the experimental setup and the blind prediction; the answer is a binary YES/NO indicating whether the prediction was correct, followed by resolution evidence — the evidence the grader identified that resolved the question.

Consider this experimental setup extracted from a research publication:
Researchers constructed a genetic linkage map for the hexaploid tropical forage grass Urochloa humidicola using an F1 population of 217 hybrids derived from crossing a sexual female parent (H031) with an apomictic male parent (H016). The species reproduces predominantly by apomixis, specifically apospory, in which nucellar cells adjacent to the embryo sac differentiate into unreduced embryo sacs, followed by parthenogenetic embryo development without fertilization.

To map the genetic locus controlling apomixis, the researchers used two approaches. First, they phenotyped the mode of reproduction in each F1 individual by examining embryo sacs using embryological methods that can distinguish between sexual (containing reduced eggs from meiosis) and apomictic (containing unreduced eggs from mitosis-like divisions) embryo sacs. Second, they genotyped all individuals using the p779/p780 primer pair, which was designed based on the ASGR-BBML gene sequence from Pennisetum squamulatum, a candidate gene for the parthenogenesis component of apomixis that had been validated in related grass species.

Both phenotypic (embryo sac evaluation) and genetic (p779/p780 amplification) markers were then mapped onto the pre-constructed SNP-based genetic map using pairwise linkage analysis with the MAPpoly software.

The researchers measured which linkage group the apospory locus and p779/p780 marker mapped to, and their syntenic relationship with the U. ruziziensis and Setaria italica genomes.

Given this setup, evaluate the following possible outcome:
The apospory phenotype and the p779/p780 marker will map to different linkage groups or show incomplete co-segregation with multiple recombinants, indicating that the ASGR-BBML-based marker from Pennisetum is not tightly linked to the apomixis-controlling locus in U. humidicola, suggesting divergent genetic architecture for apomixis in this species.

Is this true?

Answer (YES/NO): NO